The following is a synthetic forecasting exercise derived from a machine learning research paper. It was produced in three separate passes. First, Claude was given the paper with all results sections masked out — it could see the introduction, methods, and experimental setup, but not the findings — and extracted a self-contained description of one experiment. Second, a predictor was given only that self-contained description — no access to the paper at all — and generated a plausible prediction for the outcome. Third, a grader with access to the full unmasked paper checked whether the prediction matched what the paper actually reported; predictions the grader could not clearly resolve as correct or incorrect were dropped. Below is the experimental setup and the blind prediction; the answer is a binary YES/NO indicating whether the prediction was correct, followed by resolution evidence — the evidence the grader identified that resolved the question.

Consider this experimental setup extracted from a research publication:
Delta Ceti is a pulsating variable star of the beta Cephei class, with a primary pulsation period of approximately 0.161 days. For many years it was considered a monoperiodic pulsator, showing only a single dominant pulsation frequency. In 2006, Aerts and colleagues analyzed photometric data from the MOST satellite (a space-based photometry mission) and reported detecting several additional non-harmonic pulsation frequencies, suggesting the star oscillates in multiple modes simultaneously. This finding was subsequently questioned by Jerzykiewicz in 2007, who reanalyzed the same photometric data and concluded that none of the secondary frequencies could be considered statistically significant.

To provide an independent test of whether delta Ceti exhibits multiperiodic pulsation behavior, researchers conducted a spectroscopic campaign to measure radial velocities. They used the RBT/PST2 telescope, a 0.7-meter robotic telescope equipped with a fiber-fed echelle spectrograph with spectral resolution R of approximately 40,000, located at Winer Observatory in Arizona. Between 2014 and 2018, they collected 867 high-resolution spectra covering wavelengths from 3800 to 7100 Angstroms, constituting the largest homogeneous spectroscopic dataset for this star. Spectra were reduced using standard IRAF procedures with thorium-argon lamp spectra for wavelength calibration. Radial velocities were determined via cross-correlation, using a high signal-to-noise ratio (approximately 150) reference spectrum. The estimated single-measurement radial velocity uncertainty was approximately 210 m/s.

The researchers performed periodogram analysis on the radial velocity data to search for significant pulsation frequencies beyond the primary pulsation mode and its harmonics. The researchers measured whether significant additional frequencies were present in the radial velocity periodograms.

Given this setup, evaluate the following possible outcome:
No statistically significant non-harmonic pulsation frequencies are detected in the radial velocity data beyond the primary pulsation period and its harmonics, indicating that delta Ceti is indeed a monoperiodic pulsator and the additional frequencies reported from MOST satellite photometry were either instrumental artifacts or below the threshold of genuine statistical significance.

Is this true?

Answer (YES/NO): YES